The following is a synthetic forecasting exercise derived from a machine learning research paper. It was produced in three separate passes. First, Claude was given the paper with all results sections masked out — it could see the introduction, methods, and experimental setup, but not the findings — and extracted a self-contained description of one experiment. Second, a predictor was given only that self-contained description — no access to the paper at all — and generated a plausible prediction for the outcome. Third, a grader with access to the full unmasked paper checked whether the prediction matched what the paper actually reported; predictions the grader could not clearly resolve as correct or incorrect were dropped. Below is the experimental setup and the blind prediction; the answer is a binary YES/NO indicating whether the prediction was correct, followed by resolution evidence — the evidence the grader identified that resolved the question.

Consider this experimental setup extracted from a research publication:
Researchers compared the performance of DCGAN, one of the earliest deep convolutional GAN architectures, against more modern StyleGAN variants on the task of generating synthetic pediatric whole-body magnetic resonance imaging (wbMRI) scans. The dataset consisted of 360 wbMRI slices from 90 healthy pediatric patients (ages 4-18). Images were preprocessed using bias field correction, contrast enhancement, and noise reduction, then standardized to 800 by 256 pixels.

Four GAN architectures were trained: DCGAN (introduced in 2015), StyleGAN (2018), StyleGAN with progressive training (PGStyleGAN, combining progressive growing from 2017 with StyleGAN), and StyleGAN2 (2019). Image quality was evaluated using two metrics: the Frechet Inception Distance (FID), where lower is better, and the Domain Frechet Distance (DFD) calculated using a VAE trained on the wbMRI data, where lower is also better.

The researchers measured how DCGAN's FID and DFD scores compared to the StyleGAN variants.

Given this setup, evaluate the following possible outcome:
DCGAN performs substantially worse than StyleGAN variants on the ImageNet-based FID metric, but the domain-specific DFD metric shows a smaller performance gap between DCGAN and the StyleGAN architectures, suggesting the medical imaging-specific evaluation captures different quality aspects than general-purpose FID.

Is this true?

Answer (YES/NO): NO